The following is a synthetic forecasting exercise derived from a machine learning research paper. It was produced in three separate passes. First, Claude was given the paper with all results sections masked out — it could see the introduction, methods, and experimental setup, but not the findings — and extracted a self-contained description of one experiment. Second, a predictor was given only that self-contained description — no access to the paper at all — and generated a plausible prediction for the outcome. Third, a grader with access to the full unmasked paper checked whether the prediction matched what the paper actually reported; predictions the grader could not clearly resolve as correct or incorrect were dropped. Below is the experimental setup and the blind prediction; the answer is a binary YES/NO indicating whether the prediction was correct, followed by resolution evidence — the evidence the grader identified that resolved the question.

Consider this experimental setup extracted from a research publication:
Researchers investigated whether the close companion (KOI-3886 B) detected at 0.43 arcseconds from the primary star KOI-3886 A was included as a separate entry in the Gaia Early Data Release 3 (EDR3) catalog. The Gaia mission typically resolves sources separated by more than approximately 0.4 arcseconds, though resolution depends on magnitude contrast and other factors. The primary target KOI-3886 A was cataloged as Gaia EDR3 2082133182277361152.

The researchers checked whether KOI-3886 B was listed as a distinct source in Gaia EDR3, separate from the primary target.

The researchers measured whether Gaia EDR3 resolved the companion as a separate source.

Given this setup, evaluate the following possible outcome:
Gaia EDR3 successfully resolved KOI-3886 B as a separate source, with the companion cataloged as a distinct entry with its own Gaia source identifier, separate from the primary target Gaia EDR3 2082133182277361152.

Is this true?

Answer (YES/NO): NO